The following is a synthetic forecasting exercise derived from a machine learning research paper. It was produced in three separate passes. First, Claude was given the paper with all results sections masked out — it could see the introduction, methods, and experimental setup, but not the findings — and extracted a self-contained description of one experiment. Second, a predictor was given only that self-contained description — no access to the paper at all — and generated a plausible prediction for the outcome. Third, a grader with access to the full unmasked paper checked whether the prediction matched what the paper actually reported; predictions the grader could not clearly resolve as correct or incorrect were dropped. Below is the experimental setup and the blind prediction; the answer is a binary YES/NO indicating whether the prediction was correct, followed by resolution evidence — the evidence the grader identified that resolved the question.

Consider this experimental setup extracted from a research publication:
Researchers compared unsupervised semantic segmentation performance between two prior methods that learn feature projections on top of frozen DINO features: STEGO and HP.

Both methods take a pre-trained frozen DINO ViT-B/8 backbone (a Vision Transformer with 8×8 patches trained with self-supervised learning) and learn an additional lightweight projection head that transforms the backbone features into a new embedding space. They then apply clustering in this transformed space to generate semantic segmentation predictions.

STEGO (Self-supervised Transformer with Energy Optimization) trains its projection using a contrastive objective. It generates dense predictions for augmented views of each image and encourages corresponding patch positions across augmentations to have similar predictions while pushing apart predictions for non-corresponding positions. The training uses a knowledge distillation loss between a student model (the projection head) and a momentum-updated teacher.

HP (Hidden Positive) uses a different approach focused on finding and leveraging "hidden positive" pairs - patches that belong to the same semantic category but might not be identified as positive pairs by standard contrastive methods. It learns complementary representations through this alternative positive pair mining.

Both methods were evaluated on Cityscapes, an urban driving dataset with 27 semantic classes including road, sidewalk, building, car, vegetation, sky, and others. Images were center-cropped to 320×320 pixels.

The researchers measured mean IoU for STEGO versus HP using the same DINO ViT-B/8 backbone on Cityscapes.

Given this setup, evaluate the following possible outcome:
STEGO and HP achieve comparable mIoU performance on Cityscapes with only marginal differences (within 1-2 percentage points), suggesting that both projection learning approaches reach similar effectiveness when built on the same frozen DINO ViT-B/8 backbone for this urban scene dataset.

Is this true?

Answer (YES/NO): NO